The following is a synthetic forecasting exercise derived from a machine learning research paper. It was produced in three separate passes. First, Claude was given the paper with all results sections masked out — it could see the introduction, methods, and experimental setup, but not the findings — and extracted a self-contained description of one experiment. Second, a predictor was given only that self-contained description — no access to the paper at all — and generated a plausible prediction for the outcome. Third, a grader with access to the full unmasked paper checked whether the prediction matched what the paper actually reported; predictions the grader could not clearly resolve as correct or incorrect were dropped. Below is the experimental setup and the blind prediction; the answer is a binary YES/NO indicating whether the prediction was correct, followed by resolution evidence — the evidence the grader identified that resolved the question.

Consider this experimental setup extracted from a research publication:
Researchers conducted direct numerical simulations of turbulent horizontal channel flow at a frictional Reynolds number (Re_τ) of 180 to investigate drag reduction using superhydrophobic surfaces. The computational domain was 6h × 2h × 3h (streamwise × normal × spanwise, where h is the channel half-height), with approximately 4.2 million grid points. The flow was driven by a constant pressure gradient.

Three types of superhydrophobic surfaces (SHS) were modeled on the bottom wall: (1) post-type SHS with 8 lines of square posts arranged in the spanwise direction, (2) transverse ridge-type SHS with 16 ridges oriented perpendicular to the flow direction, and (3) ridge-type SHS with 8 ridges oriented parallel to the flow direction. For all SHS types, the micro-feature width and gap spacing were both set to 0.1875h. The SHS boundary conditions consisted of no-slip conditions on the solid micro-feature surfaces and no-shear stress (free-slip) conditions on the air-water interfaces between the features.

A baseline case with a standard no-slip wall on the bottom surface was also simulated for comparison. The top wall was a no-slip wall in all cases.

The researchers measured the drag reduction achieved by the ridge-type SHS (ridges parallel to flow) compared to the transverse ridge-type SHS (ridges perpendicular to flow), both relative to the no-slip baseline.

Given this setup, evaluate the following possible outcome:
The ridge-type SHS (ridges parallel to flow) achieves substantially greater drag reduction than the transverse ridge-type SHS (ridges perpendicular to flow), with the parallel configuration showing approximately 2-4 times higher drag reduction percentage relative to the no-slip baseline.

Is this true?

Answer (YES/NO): NO